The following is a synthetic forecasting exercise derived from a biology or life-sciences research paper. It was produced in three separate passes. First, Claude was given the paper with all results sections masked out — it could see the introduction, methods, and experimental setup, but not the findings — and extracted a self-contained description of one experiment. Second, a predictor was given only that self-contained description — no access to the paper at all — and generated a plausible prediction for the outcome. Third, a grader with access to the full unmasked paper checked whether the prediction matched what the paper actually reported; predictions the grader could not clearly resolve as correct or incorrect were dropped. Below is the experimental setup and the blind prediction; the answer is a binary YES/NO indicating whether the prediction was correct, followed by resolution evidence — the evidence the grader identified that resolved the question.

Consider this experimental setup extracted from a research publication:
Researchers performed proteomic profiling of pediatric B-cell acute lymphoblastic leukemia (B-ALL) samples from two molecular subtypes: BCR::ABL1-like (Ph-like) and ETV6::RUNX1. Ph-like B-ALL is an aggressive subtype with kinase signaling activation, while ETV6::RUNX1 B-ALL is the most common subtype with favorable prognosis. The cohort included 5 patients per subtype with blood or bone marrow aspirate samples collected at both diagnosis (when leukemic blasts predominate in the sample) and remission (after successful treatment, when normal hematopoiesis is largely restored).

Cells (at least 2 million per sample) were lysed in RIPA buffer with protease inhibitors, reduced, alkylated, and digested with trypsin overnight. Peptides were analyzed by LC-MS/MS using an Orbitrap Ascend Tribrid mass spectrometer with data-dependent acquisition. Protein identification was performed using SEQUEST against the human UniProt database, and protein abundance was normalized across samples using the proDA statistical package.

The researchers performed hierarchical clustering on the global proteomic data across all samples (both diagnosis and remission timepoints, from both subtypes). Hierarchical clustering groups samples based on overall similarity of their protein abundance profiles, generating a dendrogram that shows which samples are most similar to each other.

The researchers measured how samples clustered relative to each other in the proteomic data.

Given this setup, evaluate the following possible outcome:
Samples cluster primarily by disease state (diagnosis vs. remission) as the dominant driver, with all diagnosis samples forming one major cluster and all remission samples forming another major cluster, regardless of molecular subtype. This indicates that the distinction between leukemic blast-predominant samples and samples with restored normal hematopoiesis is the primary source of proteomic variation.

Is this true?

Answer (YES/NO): NO